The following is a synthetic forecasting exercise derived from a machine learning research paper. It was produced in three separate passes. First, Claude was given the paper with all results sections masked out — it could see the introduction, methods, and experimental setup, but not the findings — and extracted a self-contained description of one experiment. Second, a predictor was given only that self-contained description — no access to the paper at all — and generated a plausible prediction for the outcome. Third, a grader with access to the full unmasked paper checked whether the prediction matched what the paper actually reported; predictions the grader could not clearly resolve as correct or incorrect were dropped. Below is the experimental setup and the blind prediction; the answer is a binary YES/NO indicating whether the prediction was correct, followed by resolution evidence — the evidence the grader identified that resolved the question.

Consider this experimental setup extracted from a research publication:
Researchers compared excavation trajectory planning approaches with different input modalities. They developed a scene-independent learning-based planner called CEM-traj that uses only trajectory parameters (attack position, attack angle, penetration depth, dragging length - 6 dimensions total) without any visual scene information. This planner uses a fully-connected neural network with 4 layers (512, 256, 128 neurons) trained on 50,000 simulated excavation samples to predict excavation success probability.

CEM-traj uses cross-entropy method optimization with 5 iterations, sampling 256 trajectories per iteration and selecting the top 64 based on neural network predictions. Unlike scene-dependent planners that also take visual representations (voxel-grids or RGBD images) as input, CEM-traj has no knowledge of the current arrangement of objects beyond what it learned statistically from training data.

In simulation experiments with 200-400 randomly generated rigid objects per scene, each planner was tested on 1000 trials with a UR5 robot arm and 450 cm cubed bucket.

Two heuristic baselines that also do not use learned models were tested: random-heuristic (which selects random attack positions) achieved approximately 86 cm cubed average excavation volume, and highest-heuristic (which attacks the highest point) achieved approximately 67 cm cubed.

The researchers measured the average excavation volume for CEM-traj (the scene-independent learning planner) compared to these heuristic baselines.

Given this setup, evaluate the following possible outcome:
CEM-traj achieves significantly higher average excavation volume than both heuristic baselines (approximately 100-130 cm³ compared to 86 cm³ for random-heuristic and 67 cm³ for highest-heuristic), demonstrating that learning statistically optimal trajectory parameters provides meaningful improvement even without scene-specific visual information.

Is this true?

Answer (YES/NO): NO